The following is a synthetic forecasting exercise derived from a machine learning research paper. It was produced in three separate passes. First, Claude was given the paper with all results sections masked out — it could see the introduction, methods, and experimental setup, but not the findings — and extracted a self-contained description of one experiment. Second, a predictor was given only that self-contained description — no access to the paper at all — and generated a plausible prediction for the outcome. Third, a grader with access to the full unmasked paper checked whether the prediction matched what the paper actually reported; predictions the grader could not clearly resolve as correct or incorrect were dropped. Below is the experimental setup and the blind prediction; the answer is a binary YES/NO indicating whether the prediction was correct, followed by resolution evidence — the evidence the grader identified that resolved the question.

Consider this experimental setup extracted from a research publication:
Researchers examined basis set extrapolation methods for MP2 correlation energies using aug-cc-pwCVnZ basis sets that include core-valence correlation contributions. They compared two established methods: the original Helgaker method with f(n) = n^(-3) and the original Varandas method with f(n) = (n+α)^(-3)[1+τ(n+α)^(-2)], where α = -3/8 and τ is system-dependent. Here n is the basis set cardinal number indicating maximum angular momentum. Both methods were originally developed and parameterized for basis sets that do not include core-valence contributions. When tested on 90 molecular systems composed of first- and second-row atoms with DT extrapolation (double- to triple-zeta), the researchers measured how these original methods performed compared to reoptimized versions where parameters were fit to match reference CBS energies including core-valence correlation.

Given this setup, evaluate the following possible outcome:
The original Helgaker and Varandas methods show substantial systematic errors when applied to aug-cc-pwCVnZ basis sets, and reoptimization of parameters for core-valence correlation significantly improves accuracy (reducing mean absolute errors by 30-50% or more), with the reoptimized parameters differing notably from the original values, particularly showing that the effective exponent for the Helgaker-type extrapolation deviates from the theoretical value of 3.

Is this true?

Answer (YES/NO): NO